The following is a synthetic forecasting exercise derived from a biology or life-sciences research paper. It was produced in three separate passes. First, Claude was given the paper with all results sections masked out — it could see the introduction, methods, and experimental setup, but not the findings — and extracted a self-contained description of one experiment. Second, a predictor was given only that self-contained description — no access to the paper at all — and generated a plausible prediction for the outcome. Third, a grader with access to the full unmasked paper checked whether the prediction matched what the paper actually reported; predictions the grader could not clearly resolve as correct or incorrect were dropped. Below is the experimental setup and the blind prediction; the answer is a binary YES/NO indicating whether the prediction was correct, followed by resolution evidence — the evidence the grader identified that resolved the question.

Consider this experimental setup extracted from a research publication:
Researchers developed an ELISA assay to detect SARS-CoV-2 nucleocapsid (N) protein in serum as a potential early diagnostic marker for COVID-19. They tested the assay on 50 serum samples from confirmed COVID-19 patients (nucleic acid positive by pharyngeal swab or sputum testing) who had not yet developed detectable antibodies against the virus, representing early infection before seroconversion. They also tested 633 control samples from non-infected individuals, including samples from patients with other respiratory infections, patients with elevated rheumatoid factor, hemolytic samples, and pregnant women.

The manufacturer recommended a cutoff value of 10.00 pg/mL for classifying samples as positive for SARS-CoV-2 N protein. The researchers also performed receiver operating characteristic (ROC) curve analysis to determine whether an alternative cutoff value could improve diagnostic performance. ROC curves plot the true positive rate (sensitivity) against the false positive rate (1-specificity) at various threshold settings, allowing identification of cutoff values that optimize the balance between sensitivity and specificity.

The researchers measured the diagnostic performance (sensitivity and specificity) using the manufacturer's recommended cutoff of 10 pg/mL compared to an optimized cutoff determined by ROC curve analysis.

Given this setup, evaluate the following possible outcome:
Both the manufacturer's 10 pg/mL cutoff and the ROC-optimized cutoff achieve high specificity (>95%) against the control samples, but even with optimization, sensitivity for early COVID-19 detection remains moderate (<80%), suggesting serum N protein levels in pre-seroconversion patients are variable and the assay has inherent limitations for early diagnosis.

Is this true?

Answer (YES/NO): NO